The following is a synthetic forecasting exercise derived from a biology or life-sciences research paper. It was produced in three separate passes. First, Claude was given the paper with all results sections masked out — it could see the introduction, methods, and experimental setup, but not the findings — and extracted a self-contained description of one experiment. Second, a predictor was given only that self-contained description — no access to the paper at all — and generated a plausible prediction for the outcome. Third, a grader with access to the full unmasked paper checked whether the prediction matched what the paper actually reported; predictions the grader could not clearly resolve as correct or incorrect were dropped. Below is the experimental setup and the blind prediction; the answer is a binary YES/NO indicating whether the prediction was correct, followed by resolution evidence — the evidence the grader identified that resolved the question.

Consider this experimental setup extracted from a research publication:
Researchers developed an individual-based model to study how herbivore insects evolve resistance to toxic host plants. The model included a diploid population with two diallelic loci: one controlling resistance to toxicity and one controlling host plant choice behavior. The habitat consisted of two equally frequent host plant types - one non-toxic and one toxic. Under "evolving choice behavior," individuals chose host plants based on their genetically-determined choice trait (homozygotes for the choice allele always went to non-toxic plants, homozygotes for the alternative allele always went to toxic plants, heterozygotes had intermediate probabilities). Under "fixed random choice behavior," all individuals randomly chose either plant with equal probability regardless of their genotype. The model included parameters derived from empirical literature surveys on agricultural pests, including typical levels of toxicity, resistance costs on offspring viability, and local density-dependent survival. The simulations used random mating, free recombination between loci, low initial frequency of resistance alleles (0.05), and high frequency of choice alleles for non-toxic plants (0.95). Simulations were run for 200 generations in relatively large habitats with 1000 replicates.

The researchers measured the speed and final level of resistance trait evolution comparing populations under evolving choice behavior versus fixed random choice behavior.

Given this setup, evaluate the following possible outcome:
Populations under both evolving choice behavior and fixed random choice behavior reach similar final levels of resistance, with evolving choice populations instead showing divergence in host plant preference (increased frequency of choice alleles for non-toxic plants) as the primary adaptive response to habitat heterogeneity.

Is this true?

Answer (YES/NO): NO